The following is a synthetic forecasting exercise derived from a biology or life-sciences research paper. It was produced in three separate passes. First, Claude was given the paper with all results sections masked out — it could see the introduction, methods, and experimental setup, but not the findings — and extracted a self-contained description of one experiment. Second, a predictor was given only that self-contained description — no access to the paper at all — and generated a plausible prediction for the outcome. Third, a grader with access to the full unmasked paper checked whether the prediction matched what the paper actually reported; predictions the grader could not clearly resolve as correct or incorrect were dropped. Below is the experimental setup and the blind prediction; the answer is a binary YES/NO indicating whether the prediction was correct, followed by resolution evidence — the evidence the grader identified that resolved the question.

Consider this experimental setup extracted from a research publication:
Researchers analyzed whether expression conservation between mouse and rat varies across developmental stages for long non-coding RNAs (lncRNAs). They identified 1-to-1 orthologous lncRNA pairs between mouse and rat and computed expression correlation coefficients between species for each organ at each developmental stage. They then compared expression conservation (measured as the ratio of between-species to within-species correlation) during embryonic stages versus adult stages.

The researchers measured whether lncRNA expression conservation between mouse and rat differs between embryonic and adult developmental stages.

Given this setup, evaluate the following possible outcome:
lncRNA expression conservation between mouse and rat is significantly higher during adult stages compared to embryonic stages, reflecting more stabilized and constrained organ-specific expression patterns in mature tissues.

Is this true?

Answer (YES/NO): NO